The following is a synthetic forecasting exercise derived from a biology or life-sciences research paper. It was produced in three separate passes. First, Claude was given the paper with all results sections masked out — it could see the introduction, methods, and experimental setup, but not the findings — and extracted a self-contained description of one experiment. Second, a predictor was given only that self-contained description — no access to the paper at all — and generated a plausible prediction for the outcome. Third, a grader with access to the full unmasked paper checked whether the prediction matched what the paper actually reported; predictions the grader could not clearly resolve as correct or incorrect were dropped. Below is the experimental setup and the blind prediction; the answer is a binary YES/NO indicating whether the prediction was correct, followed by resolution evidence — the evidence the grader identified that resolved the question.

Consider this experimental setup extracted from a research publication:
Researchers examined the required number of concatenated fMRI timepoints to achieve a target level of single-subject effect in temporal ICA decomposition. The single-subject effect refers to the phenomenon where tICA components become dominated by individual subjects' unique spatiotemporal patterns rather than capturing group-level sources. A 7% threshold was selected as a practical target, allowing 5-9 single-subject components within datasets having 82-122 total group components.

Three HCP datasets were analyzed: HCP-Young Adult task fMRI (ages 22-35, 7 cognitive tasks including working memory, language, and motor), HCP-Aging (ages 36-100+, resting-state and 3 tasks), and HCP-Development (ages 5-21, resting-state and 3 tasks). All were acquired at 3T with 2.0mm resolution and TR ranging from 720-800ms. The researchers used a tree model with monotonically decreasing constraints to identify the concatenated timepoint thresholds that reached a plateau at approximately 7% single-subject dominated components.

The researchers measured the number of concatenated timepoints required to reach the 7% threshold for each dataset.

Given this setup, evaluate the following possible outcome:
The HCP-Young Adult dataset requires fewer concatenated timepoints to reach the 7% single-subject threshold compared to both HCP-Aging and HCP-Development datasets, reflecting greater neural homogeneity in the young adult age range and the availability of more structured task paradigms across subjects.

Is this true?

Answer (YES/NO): NO